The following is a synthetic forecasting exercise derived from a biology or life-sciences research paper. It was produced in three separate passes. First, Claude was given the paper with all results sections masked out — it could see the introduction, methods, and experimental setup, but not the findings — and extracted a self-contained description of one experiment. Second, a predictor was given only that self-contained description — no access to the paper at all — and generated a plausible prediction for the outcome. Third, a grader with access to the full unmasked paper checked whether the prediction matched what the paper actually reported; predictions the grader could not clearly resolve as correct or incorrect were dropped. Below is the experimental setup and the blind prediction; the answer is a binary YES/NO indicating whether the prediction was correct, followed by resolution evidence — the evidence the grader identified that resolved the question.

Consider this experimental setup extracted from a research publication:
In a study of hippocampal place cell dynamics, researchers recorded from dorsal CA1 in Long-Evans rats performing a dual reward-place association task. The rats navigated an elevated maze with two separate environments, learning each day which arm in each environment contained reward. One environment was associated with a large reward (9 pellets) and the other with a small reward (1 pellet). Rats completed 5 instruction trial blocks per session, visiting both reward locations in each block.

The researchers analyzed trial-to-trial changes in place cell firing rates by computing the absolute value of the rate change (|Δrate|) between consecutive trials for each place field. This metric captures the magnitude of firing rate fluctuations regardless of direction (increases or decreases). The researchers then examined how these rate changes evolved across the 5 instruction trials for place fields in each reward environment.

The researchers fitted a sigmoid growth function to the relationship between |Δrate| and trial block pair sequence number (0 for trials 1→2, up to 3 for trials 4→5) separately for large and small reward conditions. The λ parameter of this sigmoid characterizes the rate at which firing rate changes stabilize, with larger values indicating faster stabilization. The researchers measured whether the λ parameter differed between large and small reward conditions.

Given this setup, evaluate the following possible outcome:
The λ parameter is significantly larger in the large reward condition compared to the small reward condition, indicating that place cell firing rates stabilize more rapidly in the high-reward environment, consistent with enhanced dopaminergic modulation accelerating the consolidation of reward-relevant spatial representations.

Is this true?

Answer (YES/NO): NO